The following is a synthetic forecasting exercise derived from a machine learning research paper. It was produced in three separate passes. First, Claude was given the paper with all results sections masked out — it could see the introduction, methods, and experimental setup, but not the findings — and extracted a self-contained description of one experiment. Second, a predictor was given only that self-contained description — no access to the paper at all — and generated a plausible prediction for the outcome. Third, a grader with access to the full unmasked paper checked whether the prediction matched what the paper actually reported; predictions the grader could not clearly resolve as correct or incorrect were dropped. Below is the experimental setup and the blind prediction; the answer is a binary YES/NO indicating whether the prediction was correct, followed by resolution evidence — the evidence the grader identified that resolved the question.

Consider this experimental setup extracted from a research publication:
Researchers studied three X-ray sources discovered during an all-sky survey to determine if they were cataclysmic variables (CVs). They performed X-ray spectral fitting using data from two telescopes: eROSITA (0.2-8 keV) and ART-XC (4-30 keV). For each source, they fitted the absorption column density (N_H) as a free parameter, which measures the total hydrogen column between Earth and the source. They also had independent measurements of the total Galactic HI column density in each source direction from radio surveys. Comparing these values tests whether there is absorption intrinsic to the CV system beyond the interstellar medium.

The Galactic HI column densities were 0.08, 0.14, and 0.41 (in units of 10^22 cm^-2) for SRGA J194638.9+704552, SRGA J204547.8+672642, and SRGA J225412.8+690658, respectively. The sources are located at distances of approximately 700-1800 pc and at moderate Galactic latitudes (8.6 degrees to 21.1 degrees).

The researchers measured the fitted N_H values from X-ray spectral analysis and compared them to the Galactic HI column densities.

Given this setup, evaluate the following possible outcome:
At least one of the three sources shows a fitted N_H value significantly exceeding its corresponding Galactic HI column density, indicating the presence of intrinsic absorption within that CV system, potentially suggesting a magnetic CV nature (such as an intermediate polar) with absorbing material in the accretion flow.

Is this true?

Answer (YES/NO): NO